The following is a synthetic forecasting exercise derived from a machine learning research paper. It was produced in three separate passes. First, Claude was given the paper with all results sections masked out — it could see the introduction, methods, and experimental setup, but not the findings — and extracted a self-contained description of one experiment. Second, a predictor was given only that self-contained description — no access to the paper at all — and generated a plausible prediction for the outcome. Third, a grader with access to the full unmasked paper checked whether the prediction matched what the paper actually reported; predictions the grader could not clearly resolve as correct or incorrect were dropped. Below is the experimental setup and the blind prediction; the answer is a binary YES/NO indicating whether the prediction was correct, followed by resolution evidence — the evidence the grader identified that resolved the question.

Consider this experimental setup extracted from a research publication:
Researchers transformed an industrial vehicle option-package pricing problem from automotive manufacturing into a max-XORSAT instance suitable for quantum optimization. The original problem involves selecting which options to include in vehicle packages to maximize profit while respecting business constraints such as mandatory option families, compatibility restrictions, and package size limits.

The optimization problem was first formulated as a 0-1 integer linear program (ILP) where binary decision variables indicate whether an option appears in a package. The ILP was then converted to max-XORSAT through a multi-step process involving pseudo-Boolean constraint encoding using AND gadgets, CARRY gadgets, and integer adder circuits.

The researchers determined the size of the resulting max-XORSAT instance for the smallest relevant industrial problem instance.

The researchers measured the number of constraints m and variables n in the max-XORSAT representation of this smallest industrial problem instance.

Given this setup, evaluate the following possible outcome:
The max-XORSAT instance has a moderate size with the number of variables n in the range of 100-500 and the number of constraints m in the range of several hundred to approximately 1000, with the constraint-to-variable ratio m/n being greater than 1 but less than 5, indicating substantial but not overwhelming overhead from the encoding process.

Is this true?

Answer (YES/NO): YES